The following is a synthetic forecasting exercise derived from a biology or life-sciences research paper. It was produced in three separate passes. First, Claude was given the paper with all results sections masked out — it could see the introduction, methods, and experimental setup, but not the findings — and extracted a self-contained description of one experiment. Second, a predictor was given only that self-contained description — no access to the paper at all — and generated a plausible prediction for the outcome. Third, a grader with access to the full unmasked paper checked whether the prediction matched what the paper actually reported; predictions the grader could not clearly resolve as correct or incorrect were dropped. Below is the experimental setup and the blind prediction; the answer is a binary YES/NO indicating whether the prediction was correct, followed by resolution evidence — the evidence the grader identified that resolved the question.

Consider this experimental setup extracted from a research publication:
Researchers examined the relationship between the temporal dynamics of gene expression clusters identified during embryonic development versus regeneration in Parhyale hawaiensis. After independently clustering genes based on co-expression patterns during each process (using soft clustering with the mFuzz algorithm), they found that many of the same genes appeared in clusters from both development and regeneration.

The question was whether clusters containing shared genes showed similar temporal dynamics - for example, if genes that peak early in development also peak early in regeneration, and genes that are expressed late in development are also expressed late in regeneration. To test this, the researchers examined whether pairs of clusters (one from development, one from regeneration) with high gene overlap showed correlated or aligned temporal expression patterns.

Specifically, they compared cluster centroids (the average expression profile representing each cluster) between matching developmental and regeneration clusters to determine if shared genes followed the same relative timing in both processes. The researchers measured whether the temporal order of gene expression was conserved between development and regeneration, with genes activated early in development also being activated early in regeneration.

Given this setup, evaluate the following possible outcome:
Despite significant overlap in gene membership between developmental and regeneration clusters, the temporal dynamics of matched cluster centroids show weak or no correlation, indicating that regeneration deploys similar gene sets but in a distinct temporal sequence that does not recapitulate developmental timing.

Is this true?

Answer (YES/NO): YES